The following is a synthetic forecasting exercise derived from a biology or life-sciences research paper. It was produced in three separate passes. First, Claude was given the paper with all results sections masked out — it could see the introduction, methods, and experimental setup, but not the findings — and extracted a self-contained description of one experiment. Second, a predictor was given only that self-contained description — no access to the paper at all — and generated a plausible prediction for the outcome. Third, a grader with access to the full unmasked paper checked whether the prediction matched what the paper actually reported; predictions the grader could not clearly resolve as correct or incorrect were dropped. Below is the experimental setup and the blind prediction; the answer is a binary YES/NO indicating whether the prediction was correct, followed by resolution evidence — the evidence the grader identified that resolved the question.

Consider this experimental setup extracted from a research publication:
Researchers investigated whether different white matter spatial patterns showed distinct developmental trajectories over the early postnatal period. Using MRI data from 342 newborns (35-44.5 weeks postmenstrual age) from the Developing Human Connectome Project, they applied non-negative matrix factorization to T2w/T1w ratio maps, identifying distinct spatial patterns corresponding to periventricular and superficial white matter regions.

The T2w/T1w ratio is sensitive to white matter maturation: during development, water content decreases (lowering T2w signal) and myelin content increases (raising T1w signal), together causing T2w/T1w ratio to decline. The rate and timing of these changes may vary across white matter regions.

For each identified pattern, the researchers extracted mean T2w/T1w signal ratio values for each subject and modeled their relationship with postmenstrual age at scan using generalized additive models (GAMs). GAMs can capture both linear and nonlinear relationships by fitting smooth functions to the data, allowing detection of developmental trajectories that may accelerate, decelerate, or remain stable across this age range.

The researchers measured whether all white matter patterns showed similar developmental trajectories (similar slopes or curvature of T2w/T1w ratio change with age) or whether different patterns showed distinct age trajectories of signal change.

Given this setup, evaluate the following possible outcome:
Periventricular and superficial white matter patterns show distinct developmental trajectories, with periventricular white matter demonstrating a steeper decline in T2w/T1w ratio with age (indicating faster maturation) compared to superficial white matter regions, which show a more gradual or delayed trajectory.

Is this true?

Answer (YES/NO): YES